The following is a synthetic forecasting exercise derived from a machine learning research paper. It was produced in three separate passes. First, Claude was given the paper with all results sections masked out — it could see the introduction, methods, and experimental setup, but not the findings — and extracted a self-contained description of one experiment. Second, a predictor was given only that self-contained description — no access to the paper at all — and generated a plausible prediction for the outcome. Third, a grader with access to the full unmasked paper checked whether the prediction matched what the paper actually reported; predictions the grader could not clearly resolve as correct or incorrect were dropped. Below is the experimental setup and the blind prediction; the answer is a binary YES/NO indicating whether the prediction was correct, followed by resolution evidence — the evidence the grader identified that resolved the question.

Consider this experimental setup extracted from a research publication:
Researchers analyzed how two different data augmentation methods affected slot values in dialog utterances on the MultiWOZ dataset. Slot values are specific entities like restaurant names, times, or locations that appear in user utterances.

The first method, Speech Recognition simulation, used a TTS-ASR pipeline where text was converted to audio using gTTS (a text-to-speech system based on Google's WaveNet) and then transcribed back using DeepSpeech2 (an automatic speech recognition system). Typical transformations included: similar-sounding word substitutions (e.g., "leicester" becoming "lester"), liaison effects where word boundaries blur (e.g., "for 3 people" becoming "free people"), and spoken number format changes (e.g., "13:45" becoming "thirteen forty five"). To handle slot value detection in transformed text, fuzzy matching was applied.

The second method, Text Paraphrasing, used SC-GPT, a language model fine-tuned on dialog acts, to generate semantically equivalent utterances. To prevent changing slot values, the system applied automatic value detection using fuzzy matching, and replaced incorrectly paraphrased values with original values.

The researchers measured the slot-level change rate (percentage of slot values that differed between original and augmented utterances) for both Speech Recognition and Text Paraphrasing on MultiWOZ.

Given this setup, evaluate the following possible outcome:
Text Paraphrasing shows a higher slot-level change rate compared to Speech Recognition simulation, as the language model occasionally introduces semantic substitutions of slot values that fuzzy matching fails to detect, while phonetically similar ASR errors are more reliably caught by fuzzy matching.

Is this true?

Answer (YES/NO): NO